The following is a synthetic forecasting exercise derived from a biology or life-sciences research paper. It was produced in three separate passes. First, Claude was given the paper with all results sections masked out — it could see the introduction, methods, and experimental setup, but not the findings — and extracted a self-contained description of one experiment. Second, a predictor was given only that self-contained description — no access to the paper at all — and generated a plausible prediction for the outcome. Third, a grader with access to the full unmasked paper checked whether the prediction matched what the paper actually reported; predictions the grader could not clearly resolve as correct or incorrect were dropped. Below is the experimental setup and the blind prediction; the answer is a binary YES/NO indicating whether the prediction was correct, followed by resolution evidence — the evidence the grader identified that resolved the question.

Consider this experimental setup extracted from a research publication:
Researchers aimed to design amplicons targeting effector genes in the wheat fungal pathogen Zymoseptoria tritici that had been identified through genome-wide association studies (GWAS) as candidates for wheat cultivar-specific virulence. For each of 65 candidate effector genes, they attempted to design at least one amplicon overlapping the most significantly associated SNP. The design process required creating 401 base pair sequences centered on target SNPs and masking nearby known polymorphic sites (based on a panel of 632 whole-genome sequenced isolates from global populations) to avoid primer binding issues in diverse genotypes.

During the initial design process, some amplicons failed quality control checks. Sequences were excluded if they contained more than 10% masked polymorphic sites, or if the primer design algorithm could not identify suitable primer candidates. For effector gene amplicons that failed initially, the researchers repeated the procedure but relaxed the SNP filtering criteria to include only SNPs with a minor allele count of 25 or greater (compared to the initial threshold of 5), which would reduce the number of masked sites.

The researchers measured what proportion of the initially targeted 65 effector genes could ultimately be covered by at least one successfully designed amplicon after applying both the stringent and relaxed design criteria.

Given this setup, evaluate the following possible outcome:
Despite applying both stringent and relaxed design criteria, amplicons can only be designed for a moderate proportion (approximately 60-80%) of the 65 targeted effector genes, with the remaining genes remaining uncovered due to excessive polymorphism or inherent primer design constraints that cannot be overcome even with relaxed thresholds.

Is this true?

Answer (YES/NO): NO